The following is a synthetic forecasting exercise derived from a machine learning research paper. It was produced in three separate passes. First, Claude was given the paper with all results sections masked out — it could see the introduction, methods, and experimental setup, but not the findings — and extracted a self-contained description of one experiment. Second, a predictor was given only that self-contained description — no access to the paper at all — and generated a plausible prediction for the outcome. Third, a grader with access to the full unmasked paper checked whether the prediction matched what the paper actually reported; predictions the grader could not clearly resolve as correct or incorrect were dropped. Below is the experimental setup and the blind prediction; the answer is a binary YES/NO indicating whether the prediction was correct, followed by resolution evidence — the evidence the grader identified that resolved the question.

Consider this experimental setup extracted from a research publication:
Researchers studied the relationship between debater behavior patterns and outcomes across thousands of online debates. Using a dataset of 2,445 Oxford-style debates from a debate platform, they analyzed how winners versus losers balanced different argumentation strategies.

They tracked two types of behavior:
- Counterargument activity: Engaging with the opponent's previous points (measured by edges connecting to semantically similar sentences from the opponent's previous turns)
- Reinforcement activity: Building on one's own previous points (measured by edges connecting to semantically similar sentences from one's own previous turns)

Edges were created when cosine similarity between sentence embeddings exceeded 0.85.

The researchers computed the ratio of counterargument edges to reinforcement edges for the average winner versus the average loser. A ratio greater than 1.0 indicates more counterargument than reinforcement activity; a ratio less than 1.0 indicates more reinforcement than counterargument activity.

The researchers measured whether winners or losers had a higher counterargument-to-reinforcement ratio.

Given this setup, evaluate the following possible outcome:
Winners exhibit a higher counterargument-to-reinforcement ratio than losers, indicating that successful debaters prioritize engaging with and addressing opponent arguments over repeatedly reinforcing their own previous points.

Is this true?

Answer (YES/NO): YES